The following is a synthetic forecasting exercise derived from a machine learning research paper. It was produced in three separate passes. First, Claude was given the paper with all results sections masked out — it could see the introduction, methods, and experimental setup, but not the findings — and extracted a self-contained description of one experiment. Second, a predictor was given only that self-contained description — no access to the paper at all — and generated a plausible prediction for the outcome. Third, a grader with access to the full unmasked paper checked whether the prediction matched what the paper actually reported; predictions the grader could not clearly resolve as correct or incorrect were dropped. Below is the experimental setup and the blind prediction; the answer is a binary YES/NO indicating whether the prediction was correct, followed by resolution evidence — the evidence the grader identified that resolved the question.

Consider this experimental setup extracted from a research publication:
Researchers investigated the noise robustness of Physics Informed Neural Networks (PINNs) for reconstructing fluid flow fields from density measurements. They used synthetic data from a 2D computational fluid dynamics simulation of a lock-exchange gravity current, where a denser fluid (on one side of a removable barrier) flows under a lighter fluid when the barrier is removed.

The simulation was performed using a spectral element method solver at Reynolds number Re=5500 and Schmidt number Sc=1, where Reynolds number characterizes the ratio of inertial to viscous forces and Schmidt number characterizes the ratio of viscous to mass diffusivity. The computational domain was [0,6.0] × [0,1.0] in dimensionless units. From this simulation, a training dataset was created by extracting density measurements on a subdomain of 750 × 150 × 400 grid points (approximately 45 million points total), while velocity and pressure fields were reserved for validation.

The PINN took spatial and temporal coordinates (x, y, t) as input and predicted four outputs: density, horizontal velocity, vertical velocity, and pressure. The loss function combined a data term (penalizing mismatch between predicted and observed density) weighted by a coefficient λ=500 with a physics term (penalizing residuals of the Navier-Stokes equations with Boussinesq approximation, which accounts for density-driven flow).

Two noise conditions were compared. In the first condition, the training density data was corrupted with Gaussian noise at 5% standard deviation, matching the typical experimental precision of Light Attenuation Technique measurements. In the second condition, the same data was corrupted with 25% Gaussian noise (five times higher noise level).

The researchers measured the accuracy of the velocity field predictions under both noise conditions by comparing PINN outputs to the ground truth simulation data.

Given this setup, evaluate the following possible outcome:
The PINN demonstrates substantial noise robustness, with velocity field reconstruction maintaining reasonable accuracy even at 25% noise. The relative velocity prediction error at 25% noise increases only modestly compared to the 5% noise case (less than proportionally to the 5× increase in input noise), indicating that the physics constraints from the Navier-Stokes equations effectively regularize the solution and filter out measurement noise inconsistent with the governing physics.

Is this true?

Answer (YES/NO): YES